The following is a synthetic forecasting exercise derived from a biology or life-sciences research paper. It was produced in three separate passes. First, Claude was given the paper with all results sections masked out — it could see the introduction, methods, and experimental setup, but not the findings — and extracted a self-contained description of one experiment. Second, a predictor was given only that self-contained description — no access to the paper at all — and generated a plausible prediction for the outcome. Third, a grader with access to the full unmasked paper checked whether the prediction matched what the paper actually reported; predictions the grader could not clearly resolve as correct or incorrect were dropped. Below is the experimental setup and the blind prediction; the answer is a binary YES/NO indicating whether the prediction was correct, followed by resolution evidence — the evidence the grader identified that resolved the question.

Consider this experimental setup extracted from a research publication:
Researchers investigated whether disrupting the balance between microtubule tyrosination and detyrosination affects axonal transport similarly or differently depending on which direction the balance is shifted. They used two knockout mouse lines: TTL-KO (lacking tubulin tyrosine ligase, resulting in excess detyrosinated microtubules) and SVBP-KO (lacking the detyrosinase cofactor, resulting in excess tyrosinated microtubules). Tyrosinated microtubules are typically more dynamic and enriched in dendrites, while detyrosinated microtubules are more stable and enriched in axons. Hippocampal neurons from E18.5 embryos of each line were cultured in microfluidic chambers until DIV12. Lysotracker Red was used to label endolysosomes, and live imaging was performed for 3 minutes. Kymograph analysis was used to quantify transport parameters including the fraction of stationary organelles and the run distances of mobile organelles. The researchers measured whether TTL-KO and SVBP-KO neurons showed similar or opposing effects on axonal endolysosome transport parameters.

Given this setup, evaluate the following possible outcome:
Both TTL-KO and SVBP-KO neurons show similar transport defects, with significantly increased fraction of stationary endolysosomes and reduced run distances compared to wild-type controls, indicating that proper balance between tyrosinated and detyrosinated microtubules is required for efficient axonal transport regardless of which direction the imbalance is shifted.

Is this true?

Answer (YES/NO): NO